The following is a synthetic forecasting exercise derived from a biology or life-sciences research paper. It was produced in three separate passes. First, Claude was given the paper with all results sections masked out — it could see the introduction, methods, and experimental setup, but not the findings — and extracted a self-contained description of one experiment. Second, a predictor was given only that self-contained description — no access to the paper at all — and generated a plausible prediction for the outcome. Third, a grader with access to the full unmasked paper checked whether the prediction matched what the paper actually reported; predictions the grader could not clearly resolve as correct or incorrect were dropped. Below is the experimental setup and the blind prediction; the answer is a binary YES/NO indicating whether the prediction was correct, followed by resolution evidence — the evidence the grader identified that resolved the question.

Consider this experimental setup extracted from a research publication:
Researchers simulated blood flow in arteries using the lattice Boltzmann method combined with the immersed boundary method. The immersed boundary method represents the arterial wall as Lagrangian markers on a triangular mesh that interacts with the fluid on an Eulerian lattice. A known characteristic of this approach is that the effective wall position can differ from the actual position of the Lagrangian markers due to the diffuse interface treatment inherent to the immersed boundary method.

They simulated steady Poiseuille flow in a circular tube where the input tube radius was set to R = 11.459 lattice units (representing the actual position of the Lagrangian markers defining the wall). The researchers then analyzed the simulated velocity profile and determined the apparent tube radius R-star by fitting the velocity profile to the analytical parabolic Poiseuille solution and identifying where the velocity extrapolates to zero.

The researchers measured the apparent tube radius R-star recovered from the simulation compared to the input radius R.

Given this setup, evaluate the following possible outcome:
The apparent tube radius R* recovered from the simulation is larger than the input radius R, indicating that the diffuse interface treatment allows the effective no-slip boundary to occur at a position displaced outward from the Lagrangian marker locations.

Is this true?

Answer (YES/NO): NO